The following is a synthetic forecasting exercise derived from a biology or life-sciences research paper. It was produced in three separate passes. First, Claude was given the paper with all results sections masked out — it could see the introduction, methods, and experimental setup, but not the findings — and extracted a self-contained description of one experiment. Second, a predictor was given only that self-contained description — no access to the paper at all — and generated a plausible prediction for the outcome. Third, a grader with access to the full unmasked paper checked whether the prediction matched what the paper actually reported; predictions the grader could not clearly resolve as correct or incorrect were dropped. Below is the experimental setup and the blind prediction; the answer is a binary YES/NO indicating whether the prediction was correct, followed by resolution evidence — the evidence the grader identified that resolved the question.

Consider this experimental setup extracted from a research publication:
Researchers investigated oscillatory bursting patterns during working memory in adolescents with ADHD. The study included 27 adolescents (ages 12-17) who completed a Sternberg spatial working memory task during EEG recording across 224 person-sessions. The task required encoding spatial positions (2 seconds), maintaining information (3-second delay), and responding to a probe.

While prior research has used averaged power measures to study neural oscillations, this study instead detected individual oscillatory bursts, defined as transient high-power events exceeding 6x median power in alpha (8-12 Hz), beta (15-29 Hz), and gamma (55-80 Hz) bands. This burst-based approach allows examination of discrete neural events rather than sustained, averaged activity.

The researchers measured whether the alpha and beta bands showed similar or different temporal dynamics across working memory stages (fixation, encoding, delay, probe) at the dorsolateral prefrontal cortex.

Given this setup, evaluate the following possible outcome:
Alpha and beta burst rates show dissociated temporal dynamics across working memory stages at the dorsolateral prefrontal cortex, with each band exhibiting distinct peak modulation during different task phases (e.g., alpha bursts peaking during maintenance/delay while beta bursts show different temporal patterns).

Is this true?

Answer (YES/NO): NO